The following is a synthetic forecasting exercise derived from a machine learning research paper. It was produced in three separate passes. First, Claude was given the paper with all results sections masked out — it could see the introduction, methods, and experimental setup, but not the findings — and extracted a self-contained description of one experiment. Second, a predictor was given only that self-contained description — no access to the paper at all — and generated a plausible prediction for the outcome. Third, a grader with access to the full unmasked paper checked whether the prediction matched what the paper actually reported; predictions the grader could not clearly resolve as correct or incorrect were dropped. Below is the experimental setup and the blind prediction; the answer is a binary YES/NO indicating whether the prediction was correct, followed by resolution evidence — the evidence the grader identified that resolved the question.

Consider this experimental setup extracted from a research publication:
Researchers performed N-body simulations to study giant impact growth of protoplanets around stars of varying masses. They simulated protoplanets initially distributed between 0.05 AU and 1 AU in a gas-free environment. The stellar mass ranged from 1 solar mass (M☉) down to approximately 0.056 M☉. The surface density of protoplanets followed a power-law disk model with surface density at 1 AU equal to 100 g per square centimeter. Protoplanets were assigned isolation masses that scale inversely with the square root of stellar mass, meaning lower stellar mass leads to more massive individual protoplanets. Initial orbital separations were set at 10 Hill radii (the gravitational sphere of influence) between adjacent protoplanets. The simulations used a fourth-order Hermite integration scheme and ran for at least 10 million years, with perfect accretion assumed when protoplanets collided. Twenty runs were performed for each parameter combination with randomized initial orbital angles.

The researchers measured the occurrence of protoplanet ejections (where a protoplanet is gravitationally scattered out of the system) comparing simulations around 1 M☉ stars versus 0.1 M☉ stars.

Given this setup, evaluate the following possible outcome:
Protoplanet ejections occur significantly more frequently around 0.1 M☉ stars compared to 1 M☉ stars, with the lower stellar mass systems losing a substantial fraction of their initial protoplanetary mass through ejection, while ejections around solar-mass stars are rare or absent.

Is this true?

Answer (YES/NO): YES